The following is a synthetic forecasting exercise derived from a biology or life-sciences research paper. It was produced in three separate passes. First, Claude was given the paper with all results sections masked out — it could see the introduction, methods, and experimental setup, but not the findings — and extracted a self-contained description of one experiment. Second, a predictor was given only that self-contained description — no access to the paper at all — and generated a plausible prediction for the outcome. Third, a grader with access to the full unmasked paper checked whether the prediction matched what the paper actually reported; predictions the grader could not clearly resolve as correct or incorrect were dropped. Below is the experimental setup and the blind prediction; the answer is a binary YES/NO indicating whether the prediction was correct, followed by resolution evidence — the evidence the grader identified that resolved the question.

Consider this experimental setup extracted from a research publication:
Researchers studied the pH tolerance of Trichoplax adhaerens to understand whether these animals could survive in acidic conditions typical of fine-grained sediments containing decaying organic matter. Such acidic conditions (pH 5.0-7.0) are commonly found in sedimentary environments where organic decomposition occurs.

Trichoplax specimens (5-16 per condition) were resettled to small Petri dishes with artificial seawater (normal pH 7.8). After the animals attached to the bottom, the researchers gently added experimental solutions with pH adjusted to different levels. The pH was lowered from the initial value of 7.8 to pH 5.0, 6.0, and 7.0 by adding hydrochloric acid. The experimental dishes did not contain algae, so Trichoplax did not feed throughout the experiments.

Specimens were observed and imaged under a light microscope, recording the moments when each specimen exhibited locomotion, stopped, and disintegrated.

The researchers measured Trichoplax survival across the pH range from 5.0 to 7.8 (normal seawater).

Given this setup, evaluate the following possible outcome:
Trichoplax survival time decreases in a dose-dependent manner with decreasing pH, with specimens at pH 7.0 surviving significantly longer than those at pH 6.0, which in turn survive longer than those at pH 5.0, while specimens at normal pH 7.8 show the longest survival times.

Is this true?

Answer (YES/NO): NO